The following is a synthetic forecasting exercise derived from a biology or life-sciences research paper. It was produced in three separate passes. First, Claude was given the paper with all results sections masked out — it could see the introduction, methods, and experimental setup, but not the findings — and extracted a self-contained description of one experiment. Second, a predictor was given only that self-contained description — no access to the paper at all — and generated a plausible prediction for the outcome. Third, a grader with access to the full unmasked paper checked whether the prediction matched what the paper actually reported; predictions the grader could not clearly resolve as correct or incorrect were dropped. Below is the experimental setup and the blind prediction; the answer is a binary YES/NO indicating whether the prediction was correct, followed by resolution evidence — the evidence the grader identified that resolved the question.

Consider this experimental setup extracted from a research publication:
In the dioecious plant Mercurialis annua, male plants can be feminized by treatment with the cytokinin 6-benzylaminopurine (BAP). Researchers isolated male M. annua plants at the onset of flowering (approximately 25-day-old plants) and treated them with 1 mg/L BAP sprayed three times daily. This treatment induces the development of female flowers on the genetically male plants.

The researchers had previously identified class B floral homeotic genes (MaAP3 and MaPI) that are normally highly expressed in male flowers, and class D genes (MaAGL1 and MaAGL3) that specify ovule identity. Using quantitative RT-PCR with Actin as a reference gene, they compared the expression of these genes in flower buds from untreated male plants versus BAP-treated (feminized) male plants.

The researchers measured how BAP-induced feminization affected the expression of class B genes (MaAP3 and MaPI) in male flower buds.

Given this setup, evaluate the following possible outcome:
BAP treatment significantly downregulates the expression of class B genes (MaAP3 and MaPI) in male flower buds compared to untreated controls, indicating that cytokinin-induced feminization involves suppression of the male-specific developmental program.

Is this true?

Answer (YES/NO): YES